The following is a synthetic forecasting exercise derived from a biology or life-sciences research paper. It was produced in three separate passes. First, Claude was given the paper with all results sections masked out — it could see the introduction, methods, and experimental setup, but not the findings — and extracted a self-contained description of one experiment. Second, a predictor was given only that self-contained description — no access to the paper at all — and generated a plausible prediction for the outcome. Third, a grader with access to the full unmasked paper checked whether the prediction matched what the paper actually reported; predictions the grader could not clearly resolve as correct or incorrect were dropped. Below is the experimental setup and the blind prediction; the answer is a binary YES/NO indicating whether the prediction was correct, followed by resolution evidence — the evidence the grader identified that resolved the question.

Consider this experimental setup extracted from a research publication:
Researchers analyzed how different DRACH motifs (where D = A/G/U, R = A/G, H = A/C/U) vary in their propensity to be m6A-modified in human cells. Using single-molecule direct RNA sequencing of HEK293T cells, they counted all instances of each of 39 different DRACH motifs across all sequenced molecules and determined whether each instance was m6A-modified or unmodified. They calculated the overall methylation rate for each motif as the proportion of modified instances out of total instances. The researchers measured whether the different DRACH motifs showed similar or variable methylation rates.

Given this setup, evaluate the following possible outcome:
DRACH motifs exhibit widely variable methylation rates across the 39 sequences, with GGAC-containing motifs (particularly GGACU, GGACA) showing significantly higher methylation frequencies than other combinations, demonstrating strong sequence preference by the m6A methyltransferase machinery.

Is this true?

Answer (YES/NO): NO